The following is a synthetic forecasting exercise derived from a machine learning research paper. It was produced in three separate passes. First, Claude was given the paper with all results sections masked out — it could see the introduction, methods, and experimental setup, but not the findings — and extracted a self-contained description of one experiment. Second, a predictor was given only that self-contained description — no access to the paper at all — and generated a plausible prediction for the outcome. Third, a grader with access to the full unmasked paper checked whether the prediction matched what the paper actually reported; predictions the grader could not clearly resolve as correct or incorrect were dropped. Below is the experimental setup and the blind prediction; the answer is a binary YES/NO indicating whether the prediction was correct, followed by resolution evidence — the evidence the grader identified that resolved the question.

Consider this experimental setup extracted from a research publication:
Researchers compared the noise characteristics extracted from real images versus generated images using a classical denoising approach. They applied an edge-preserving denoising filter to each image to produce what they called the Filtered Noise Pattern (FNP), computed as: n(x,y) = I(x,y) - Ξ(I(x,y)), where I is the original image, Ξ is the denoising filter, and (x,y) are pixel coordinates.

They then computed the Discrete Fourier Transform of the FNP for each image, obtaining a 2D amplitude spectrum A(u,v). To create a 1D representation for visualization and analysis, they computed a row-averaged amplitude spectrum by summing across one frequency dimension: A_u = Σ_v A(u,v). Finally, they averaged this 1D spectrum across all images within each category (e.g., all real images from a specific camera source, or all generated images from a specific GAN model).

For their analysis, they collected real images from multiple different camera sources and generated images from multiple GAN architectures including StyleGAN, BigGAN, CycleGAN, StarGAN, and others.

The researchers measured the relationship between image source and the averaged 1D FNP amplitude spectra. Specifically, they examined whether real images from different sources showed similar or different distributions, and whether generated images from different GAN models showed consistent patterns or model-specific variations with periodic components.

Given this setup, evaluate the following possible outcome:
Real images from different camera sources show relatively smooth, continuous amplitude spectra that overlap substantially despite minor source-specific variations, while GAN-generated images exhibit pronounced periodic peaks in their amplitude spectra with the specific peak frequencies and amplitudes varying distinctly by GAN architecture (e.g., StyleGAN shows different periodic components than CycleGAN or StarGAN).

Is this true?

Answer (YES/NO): YES